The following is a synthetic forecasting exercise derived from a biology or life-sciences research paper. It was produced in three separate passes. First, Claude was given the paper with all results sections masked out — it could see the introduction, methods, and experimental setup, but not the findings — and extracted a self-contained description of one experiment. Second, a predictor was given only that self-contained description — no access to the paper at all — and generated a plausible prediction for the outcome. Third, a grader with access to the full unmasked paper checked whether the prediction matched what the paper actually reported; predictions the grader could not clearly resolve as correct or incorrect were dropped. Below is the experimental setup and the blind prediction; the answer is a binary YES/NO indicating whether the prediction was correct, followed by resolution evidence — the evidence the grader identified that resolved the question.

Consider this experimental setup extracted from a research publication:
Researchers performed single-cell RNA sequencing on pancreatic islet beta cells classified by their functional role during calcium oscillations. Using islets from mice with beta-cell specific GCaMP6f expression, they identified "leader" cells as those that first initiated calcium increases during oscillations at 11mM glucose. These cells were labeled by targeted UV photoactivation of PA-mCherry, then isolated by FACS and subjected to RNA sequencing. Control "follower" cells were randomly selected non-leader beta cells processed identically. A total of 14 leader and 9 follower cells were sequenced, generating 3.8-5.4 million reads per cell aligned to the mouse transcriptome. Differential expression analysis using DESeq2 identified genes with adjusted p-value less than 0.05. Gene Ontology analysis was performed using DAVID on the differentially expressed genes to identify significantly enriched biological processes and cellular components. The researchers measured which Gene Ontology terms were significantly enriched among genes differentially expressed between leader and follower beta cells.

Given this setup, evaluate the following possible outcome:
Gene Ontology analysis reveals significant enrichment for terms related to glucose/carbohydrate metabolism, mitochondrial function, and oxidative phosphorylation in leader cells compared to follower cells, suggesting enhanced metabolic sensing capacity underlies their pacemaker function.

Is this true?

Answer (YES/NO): NO